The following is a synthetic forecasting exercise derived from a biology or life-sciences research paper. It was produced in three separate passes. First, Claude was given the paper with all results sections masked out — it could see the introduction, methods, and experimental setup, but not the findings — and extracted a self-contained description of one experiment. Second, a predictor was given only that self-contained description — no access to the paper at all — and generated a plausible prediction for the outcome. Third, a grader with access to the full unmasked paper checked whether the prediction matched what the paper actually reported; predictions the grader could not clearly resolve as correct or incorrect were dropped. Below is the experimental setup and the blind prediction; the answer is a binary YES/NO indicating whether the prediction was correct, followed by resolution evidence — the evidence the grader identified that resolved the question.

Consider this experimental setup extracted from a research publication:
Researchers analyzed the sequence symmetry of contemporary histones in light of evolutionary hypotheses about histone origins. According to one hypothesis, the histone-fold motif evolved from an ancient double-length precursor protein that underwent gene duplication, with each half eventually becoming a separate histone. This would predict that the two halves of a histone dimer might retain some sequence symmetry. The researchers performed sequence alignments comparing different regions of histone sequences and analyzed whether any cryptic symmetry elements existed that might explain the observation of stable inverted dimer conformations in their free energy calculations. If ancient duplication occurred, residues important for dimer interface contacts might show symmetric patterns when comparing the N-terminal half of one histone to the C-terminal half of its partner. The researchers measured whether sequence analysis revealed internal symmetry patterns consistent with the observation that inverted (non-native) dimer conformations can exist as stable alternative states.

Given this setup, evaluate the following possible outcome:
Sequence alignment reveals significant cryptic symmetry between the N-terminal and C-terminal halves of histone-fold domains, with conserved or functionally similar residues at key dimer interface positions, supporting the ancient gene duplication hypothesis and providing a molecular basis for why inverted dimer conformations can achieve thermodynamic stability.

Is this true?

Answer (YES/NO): YES